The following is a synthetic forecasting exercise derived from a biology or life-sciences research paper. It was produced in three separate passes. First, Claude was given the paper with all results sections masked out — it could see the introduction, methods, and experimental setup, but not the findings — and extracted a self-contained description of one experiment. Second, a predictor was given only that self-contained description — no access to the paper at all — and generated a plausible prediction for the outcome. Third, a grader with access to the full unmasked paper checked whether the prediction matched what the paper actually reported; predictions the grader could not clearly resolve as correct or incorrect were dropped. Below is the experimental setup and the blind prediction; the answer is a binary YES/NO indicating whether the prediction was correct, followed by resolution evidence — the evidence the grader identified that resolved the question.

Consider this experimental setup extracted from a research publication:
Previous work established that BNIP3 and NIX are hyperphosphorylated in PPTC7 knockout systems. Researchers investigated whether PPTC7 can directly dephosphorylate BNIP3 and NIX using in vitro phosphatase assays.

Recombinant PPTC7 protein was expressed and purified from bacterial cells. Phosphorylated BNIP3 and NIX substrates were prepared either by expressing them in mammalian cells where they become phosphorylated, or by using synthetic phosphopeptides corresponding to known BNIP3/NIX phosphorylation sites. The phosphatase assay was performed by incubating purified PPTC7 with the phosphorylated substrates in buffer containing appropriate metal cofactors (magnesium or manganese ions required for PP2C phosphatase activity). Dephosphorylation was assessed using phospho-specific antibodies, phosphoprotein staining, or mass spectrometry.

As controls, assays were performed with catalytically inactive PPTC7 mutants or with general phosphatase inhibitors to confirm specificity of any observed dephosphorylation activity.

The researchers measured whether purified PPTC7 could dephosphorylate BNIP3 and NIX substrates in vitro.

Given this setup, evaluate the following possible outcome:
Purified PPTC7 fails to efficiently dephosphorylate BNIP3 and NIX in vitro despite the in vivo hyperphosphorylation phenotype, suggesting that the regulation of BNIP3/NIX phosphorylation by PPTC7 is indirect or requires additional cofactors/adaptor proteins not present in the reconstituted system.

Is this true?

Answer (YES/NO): NO